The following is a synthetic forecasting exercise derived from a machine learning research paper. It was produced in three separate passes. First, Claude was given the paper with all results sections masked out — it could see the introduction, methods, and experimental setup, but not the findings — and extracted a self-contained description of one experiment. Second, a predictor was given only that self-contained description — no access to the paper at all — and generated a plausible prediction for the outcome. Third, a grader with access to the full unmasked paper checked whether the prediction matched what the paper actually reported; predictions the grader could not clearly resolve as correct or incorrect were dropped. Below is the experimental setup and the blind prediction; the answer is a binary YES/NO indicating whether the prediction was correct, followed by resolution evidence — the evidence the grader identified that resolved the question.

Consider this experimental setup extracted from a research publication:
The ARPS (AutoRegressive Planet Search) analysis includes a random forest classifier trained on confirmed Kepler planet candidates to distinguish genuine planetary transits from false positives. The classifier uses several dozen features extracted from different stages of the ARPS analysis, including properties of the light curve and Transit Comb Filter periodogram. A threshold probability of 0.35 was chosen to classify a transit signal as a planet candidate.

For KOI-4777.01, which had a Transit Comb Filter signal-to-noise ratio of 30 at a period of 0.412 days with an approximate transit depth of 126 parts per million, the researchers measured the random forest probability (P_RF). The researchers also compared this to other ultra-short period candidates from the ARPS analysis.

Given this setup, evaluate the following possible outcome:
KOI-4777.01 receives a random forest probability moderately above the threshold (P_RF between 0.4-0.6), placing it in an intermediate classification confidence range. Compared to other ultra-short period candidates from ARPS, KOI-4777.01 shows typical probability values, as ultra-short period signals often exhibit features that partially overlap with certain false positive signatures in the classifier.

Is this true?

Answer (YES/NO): NO